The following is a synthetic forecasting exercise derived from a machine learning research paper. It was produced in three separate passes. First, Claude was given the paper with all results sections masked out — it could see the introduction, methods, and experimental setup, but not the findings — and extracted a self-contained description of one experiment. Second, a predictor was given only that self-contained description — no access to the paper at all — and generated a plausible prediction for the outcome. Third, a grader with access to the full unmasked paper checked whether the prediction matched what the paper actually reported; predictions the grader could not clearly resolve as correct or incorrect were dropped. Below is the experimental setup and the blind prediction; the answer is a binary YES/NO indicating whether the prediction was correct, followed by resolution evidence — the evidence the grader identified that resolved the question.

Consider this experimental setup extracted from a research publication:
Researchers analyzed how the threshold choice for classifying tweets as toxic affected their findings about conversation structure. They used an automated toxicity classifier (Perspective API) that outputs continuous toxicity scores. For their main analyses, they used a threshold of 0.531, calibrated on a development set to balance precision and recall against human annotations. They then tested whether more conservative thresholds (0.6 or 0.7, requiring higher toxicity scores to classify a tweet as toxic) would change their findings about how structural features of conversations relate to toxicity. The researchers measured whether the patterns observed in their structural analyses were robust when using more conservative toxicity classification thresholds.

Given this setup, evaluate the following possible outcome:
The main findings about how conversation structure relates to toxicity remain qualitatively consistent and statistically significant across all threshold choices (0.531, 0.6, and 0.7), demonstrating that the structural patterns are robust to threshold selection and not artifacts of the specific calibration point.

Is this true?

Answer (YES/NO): YES